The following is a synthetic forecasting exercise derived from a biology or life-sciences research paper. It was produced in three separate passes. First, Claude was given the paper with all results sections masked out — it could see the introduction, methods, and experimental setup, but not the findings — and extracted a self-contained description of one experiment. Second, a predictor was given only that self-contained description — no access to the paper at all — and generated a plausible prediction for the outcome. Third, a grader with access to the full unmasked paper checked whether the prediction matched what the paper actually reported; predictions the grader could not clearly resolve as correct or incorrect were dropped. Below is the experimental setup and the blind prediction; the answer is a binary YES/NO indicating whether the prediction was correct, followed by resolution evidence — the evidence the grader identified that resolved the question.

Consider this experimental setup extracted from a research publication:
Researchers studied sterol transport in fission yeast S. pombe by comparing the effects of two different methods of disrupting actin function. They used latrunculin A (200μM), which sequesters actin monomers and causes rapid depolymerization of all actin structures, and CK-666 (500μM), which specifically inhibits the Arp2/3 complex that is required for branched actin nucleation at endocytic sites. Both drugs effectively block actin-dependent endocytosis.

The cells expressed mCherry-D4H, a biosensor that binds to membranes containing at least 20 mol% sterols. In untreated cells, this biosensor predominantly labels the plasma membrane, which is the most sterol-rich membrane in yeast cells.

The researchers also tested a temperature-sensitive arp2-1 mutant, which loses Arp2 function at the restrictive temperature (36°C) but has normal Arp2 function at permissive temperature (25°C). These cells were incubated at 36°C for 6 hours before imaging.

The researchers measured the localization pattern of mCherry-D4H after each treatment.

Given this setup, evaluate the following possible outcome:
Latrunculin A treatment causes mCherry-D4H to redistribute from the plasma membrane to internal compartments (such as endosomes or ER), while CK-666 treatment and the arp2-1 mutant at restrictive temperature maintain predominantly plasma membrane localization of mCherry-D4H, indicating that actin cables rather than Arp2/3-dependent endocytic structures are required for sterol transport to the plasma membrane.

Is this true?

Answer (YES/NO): NO